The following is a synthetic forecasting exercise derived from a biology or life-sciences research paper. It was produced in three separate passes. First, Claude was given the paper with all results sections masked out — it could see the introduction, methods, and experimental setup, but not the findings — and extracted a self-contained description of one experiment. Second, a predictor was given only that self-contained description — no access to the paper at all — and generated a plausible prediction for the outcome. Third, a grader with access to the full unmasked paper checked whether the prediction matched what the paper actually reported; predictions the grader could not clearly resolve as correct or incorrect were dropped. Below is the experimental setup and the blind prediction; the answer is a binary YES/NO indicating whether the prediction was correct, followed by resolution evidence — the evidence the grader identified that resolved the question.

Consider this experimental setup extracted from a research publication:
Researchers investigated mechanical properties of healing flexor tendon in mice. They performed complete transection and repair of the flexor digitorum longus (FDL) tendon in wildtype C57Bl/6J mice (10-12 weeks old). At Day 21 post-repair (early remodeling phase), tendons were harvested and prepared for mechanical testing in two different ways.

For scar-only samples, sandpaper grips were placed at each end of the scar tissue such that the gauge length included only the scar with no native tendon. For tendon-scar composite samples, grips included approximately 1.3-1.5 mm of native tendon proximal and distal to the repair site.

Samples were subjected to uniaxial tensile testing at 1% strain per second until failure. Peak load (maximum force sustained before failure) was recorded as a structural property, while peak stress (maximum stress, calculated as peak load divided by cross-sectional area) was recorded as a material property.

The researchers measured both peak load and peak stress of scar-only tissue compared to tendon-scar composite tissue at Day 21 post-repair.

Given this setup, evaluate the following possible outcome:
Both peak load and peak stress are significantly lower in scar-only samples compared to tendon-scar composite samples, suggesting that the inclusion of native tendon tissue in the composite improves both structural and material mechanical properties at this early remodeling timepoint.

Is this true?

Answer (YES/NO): NO